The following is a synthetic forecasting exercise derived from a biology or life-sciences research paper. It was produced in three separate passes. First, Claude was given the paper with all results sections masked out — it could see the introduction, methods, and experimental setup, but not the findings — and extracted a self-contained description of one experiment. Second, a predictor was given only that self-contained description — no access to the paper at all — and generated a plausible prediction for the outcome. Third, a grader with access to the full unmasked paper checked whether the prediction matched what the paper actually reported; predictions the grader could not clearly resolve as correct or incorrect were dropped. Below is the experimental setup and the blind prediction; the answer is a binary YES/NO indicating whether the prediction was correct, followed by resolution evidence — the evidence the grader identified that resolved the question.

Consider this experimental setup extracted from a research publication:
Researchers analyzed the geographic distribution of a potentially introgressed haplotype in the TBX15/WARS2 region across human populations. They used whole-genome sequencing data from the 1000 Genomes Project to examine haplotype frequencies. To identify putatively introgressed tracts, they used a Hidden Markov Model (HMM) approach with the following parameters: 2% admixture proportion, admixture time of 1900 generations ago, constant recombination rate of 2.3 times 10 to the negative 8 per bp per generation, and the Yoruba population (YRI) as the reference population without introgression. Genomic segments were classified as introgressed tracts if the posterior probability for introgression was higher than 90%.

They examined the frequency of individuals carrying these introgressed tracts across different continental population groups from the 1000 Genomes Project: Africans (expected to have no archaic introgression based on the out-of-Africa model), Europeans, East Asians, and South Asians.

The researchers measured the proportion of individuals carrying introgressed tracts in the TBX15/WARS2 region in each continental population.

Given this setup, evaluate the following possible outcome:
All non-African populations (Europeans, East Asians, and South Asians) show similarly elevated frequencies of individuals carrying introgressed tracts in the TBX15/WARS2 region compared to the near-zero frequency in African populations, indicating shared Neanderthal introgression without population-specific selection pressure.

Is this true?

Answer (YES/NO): NO